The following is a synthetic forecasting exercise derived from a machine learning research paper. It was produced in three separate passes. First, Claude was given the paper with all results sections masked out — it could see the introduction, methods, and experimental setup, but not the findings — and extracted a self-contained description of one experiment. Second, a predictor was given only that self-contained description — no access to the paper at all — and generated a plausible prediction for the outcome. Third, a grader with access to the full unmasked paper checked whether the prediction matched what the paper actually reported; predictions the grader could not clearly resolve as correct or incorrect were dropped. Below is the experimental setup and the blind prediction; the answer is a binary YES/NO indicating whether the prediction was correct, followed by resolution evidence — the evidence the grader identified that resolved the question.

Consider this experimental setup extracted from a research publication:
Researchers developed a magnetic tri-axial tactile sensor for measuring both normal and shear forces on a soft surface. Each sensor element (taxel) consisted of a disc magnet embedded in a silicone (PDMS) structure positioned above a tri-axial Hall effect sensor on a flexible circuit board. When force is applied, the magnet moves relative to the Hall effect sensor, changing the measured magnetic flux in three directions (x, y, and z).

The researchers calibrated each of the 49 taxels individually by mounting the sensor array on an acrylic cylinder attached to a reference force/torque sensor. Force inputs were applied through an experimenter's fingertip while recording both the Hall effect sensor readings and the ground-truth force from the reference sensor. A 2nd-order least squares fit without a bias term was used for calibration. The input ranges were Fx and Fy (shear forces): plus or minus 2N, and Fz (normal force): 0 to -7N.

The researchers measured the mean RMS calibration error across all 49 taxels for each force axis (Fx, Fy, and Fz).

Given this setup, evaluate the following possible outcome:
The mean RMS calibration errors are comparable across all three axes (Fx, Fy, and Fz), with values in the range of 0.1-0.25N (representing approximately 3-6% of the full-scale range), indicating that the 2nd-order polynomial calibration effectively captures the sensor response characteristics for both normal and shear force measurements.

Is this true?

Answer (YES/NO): YES